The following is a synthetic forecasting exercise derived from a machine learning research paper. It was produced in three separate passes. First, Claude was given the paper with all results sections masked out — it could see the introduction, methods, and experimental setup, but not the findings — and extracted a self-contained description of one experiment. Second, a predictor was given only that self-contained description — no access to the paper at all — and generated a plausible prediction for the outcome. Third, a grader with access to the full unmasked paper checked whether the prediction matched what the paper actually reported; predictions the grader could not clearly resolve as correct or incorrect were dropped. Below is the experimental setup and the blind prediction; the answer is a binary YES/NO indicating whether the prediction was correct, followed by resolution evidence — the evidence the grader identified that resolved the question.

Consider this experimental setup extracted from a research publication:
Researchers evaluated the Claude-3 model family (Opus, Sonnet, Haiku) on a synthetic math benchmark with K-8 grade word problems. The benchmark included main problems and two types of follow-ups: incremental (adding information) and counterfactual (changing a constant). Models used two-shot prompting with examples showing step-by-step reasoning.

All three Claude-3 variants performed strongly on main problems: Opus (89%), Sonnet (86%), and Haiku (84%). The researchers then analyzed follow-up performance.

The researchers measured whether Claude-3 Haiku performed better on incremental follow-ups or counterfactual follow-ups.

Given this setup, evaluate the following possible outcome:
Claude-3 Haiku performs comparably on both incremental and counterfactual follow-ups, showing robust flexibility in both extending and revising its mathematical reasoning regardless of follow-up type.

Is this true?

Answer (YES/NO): YES